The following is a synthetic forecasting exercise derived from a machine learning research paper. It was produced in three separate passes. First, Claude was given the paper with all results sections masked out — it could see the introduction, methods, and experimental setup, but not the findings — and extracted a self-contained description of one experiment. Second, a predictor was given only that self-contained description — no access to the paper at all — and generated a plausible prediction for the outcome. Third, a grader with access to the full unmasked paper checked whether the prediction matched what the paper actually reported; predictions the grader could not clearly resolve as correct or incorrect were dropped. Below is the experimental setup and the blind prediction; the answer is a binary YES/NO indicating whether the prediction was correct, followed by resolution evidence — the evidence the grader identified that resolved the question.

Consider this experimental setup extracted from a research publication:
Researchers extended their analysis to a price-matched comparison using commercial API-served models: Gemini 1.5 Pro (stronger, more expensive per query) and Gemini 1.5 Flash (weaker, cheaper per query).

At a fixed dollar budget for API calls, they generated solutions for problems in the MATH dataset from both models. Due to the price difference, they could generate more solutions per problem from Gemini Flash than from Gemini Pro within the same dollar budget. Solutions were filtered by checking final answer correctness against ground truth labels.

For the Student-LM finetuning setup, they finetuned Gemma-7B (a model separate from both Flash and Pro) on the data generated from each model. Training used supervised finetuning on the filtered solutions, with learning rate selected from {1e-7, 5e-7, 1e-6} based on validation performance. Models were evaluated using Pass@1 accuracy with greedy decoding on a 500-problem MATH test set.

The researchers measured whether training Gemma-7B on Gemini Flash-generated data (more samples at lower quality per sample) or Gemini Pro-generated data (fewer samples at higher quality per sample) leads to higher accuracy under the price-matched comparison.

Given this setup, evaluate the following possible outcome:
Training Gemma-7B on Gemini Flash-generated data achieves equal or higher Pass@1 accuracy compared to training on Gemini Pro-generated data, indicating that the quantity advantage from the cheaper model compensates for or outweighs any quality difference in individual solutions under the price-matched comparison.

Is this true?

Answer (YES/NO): YES